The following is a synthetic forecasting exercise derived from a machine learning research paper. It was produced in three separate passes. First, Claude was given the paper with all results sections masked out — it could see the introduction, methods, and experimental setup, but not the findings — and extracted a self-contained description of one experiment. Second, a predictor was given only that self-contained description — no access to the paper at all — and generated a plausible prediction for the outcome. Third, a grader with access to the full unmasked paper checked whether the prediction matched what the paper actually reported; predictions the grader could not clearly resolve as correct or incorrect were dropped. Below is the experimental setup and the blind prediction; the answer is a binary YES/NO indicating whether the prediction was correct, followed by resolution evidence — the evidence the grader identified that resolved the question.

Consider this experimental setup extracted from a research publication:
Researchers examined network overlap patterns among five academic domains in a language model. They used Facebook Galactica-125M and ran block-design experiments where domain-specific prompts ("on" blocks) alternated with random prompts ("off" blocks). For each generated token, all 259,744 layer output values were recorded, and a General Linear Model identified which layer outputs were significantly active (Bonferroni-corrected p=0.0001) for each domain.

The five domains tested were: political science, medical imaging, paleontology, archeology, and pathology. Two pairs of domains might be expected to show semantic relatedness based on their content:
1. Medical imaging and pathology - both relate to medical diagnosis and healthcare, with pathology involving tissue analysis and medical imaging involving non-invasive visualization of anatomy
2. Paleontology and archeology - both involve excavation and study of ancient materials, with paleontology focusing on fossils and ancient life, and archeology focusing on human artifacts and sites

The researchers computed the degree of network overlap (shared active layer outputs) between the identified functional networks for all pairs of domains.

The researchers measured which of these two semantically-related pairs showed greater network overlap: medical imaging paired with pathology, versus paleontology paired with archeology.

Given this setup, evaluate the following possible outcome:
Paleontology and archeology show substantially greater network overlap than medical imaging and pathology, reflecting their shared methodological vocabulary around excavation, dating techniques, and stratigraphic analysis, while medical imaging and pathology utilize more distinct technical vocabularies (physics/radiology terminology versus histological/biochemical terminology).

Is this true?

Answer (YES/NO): NO